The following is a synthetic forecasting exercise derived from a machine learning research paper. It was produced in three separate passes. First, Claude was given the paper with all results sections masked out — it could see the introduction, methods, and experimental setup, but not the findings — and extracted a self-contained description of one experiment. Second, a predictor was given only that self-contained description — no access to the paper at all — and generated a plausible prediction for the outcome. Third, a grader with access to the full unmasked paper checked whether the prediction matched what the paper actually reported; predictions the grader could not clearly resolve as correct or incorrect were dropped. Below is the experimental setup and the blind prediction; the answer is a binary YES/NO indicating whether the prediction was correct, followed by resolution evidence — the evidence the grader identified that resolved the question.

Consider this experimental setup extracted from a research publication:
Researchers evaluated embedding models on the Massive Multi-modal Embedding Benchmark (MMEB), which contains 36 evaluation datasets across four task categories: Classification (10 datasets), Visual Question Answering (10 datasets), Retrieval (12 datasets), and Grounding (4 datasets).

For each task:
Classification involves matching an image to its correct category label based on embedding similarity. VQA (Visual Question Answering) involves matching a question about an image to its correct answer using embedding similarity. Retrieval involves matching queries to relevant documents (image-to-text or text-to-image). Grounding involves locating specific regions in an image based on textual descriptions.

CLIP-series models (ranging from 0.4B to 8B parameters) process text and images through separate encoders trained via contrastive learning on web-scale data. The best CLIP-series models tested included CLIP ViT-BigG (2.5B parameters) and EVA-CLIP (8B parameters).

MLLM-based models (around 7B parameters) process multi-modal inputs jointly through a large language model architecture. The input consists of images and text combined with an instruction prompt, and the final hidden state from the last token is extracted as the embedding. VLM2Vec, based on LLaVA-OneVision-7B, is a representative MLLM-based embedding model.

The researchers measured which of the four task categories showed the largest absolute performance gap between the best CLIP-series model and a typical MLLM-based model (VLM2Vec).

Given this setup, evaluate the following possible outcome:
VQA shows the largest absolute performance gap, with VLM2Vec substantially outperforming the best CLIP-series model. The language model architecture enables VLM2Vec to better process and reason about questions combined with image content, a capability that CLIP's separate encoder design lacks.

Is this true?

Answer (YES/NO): YES